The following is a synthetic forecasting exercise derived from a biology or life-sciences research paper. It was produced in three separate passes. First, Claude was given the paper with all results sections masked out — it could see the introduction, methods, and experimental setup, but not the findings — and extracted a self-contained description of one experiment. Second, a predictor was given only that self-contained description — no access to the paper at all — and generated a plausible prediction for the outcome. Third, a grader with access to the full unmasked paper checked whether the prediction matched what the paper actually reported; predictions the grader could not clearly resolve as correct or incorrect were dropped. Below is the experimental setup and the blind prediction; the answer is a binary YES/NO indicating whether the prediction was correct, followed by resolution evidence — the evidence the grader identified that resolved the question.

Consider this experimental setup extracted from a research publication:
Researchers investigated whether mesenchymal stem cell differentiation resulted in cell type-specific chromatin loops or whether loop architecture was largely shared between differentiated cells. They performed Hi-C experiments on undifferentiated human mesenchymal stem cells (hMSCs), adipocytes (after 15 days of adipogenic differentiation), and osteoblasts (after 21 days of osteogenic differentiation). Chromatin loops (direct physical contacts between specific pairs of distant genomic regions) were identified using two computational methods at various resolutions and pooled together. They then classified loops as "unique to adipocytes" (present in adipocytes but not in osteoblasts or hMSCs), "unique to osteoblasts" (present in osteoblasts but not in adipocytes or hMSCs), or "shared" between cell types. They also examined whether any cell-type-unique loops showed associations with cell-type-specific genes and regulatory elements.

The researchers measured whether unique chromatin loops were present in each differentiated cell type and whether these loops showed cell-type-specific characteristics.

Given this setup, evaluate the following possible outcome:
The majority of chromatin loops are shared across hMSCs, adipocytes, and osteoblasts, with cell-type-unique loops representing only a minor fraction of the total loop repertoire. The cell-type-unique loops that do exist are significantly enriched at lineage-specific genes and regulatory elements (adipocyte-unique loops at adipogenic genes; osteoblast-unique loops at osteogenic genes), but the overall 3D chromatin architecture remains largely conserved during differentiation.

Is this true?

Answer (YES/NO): NO